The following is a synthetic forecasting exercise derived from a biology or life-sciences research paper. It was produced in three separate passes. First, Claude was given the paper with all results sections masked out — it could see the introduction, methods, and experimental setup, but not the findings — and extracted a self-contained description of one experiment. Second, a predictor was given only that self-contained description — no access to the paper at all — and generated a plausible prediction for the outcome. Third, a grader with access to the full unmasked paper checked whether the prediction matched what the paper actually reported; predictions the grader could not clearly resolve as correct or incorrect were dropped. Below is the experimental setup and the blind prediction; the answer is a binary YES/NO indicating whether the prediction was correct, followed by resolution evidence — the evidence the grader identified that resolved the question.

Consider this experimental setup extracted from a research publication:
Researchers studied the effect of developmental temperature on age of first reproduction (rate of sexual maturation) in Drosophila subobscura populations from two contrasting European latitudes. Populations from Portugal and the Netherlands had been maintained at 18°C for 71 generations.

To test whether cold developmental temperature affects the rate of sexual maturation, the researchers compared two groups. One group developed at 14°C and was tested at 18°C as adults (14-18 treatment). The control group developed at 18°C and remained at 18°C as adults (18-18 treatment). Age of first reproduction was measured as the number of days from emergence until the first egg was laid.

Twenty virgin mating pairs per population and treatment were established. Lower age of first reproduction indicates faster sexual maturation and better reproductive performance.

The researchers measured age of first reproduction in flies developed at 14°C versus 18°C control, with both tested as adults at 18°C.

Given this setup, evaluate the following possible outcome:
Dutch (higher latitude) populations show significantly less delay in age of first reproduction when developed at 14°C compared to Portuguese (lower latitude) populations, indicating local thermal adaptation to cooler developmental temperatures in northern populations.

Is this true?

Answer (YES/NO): NO